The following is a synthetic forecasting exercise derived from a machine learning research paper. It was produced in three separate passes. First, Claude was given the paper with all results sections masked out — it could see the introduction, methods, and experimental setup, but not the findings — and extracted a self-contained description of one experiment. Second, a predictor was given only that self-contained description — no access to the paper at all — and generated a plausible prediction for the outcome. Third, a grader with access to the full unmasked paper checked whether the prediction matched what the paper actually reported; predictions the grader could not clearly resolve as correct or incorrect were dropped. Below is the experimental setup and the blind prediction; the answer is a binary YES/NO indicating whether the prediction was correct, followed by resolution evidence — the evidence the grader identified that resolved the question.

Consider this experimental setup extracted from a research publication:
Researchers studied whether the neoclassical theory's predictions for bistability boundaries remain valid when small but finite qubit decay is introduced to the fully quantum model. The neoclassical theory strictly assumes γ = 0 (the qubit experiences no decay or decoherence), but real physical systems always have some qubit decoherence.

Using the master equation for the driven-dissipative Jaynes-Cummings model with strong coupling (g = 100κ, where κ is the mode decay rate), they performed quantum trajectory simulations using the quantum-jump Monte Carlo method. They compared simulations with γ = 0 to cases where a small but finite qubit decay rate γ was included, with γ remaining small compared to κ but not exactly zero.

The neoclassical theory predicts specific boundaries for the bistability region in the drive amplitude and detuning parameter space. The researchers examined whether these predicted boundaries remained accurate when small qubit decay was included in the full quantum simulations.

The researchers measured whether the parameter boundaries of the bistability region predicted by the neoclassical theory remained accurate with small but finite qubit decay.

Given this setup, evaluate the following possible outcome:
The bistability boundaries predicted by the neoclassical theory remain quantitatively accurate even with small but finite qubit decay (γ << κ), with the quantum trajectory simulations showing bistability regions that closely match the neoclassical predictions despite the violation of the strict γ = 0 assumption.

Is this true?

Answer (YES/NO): YES